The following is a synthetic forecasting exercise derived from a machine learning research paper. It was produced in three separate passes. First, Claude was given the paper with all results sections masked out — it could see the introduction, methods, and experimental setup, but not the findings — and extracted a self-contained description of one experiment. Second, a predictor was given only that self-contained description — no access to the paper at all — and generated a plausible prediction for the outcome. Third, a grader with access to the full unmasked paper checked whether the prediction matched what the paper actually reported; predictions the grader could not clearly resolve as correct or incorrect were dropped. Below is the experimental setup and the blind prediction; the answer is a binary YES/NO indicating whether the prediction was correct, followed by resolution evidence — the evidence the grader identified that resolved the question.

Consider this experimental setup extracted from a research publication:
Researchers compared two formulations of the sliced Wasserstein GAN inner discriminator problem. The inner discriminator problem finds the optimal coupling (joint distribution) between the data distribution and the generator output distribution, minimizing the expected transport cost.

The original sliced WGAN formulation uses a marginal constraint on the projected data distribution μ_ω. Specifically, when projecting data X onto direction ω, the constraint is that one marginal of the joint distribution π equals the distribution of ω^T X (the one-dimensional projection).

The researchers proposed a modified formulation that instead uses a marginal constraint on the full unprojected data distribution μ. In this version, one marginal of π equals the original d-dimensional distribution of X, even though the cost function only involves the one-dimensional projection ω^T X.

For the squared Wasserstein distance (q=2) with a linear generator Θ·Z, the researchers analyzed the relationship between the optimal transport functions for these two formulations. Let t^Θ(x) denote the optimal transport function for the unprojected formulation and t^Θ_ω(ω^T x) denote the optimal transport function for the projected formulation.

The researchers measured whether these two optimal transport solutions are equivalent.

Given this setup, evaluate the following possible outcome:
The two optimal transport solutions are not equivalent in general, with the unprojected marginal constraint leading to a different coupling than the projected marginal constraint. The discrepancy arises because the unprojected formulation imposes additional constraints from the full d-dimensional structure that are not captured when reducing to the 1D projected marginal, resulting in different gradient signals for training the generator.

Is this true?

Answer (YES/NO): NO